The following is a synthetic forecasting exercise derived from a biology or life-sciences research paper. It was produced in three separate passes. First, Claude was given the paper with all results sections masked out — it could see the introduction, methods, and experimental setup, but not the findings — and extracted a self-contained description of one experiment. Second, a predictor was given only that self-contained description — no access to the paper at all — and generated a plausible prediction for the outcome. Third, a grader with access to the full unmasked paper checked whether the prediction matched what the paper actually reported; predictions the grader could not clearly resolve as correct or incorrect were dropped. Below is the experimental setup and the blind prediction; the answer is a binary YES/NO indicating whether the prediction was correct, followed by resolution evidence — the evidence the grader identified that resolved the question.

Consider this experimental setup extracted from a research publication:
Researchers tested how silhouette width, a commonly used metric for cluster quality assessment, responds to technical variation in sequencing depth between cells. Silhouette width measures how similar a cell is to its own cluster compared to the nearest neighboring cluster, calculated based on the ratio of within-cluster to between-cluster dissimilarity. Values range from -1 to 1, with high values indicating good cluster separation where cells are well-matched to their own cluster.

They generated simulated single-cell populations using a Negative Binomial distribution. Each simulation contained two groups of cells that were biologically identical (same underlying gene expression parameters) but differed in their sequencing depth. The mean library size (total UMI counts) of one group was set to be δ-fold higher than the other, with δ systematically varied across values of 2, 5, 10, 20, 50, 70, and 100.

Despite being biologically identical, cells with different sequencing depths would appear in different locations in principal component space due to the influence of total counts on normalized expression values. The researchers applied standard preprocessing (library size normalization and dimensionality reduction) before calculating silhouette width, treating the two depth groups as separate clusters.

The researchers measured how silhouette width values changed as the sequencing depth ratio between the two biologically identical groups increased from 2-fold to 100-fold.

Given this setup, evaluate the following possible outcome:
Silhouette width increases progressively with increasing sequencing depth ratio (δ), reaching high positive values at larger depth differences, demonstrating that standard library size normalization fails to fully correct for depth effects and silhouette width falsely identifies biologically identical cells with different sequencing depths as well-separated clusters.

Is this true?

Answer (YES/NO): YES